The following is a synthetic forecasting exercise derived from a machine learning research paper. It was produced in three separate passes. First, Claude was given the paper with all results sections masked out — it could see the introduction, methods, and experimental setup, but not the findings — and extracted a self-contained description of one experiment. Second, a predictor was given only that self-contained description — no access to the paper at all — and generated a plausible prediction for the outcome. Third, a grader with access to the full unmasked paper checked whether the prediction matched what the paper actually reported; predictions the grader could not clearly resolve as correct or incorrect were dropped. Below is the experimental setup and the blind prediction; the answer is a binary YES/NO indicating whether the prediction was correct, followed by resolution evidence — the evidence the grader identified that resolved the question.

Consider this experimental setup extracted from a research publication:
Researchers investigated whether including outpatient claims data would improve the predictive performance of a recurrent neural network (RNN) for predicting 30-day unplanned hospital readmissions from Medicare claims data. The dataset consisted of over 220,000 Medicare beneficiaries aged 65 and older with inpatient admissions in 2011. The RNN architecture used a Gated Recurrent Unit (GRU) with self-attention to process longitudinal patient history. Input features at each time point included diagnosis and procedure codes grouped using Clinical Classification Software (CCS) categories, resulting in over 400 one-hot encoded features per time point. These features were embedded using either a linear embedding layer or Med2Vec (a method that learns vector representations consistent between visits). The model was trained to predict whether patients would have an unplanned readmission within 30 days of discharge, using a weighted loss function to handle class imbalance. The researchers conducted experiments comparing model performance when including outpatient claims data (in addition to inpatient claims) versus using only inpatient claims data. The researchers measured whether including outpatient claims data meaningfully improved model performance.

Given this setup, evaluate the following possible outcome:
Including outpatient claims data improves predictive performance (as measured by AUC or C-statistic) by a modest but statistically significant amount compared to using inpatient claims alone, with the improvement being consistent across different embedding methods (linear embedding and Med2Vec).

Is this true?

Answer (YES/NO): NO